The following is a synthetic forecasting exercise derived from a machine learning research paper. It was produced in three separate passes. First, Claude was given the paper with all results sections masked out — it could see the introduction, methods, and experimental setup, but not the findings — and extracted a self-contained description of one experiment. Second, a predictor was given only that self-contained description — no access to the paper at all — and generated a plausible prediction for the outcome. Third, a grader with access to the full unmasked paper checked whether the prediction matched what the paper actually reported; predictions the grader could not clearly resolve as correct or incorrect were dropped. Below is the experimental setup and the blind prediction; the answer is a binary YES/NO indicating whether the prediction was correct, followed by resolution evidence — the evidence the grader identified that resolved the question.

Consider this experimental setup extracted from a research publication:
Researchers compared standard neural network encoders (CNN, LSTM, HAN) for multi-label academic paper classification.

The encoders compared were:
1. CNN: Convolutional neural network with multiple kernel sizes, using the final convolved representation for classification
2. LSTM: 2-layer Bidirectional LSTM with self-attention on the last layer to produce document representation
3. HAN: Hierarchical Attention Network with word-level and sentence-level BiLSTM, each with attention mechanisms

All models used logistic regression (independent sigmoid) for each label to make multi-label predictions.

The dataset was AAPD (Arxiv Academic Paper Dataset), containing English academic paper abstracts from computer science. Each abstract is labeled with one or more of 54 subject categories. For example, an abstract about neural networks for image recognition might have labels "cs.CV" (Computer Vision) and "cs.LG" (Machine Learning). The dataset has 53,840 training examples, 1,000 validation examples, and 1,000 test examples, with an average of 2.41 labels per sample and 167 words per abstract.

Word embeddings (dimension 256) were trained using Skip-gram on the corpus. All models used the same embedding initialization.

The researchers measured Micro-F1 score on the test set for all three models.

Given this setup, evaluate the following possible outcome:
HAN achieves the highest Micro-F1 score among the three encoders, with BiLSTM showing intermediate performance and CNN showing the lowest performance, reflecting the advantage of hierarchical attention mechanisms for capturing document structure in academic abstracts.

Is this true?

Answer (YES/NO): YES